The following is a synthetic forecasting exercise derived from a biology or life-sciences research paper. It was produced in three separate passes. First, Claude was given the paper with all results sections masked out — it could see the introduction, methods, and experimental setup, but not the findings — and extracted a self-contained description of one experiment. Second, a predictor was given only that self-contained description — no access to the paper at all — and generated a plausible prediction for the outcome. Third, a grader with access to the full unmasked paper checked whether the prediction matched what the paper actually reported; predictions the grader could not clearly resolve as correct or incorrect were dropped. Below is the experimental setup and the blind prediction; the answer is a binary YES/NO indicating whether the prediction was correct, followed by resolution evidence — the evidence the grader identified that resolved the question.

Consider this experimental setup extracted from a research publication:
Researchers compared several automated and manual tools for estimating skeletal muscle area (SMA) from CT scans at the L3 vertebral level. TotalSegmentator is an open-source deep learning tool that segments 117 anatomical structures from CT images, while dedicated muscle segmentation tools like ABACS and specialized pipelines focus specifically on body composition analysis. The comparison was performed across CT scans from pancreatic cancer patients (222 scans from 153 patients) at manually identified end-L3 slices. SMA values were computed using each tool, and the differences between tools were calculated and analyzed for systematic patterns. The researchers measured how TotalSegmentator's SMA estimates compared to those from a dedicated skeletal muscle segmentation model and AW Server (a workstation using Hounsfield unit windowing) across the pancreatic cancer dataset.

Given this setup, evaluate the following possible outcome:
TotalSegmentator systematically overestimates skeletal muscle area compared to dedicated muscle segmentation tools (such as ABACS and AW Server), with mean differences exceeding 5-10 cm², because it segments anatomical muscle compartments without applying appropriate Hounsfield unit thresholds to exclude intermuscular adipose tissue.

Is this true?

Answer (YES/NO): NO